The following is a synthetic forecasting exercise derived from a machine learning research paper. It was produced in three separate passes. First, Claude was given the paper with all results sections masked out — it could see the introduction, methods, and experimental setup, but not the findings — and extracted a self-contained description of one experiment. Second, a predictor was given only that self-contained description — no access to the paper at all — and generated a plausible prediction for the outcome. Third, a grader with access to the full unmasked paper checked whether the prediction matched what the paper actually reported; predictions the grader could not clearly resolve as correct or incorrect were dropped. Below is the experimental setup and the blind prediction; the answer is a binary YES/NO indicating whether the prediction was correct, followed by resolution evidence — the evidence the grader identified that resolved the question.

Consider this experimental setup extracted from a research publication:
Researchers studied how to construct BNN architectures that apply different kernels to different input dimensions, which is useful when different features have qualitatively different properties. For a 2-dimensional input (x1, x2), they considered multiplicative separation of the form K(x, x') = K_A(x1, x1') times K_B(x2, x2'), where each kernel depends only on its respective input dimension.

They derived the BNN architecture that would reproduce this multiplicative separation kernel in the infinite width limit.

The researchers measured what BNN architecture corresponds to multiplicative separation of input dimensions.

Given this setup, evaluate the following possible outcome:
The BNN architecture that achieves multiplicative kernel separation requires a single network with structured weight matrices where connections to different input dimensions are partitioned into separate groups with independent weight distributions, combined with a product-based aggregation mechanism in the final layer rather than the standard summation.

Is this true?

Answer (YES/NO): NO